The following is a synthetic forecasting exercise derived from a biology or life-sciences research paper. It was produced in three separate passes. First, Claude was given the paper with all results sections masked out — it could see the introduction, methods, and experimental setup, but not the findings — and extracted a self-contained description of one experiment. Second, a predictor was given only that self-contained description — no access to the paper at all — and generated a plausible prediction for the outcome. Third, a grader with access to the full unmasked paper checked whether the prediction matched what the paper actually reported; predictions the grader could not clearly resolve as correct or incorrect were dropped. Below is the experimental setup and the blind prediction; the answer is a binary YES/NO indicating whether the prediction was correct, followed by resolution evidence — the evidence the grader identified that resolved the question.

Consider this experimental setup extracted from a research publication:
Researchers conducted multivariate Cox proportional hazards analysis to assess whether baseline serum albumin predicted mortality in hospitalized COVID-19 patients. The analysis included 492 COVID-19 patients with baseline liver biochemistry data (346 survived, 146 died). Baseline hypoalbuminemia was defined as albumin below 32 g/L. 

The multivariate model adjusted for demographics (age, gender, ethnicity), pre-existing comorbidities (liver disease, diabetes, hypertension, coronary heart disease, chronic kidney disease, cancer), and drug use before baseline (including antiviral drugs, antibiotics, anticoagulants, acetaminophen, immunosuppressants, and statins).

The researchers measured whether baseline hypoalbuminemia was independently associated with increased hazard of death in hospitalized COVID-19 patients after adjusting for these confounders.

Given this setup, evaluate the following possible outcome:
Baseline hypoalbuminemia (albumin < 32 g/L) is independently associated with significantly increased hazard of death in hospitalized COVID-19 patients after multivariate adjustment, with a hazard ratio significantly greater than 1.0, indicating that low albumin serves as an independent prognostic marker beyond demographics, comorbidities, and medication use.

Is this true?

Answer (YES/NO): YES